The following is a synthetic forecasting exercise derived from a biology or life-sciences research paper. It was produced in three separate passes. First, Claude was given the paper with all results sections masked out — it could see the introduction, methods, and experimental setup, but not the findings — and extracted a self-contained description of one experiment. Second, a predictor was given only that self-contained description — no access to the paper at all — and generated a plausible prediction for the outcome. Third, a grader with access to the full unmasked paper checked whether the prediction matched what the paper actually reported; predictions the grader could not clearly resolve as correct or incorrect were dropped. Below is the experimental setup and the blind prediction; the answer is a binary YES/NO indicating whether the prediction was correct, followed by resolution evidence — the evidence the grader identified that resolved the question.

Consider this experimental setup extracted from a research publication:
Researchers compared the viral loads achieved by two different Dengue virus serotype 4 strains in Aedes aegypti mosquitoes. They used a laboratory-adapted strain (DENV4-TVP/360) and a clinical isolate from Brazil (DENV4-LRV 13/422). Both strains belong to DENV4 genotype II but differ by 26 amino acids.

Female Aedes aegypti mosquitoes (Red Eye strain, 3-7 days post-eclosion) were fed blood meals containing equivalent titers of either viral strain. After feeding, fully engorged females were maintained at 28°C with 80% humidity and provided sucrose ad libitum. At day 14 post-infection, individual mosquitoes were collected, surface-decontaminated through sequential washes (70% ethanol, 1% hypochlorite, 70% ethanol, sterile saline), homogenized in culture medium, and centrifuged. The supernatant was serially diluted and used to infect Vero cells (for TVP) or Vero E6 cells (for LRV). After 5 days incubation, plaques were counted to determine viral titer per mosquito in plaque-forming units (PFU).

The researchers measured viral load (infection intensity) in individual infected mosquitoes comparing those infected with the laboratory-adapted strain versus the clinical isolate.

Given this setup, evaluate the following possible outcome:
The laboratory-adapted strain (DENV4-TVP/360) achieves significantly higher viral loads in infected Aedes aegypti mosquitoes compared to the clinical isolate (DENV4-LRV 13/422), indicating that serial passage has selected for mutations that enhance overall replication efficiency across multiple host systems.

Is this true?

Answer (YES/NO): NO